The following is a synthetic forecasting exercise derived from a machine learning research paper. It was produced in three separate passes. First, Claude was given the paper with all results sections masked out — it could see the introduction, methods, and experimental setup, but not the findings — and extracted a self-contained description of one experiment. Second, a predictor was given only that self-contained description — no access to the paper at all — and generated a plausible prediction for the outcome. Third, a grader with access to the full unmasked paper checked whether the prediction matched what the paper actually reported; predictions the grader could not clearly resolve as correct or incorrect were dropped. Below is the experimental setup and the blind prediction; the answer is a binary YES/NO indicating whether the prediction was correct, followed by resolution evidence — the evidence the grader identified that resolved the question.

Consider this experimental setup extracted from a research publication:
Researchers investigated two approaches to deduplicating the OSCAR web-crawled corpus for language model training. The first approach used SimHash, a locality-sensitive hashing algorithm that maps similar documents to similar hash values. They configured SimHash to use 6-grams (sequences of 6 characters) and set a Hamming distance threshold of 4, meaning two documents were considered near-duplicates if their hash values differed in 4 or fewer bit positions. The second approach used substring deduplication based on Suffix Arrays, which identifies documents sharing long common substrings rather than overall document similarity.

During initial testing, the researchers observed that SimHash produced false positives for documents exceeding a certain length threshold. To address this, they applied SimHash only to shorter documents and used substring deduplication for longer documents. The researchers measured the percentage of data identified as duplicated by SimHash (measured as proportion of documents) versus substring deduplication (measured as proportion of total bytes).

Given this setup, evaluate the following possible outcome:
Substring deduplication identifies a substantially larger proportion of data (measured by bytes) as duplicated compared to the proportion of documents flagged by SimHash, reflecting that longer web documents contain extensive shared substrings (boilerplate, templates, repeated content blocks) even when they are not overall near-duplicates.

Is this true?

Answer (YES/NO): YES